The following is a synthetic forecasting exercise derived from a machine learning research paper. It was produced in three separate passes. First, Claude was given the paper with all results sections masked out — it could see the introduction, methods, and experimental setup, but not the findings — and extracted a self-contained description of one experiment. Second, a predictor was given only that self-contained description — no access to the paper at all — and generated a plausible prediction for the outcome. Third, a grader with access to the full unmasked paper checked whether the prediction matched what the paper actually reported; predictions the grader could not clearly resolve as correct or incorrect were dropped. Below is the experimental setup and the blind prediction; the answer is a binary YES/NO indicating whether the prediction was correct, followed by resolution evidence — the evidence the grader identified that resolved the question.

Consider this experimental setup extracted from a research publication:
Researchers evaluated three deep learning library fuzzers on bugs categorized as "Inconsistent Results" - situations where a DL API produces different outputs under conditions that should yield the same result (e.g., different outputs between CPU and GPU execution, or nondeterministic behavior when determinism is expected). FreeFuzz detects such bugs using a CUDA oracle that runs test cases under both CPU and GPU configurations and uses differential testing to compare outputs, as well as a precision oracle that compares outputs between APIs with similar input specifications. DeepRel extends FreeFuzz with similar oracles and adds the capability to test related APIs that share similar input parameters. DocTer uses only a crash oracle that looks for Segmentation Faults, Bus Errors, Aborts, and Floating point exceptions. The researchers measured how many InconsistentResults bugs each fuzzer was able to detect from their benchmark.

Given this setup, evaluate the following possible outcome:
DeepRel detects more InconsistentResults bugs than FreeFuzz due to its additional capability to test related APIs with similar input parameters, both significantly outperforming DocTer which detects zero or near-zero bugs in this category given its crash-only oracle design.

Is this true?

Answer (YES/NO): NO